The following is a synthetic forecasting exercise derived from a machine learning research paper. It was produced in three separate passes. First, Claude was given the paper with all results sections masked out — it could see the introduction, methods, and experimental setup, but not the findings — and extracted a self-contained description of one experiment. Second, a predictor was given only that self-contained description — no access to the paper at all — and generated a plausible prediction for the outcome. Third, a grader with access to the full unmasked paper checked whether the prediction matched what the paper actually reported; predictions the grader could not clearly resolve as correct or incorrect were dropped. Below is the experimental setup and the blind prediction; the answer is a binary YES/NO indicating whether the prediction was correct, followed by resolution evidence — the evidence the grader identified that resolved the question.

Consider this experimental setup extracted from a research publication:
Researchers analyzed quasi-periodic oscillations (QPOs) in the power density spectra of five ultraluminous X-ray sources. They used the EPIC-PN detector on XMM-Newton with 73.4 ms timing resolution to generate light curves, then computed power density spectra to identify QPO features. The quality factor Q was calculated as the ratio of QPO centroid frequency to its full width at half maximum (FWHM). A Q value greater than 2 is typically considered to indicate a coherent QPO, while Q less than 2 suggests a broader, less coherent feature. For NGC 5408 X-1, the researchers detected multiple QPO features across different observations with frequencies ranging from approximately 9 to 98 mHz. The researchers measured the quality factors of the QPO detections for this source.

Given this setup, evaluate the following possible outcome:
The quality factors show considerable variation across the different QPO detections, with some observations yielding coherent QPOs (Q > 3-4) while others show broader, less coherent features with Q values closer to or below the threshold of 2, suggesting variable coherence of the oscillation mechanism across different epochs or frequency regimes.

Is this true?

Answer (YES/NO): YES